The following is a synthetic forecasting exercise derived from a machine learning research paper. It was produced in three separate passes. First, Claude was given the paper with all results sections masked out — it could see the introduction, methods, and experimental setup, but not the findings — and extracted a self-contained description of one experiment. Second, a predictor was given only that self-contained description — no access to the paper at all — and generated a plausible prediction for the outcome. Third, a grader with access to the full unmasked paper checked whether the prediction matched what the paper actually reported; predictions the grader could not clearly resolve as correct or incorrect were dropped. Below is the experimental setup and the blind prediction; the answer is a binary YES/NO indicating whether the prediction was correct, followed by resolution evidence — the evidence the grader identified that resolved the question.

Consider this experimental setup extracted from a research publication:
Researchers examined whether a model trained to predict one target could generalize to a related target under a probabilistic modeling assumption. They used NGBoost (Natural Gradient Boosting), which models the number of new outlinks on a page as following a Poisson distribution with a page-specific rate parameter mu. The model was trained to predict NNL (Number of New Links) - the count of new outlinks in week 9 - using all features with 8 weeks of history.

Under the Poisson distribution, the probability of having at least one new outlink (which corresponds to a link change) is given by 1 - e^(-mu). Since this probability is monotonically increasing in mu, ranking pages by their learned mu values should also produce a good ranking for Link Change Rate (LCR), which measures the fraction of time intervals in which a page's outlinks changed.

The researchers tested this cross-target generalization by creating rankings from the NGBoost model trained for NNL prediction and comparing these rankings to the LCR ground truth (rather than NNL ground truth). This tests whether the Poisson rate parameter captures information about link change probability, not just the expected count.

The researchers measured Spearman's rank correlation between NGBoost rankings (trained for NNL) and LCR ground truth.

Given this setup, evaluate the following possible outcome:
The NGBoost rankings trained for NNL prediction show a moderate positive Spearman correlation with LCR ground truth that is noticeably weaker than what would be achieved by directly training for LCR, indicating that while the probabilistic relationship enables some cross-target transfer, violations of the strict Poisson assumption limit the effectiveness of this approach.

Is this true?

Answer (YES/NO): NO